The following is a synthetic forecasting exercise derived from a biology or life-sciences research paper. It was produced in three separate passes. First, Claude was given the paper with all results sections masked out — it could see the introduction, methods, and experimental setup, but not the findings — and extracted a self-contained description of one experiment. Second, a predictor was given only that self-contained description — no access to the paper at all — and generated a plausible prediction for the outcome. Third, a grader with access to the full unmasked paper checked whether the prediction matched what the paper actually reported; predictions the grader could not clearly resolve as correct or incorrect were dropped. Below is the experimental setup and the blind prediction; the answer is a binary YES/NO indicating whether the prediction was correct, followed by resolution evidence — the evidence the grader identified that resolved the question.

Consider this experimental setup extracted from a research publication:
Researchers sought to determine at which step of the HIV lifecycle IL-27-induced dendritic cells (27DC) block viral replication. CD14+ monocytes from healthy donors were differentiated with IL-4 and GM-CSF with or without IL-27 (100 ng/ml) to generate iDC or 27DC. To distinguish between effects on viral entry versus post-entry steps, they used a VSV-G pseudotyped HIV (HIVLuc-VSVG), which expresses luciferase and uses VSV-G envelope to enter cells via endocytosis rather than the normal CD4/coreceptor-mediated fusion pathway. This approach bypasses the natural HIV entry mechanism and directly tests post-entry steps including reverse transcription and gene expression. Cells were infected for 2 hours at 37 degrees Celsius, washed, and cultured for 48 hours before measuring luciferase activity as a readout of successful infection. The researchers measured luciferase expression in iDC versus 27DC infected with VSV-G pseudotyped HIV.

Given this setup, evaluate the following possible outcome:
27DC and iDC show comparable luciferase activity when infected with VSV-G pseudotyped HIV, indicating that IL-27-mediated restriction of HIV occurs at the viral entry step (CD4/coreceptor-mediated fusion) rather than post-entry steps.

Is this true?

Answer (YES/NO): NO